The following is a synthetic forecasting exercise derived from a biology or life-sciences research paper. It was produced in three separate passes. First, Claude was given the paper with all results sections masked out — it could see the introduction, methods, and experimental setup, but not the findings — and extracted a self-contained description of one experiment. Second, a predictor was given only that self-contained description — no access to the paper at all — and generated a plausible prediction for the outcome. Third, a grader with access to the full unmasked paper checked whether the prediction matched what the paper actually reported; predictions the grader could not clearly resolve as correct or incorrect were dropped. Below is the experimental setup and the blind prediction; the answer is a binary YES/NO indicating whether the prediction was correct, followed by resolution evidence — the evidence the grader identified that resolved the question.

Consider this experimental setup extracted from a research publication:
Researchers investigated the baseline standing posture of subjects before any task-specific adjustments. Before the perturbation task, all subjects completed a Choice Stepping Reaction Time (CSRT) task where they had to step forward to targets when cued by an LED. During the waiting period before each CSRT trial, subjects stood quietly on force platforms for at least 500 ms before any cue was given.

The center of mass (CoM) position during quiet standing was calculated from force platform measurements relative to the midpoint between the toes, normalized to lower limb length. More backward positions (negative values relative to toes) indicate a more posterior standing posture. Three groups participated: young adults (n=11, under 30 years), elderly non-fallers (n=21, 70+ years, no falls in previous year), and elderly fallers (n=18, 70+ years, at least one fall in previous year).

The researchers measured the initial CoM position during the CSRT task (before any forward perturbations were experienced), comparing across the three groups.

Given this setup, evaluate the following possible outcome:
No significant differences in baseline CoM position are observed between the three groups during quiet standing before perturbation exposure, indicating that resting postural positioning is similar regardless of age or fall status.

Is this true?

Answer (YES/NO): NO